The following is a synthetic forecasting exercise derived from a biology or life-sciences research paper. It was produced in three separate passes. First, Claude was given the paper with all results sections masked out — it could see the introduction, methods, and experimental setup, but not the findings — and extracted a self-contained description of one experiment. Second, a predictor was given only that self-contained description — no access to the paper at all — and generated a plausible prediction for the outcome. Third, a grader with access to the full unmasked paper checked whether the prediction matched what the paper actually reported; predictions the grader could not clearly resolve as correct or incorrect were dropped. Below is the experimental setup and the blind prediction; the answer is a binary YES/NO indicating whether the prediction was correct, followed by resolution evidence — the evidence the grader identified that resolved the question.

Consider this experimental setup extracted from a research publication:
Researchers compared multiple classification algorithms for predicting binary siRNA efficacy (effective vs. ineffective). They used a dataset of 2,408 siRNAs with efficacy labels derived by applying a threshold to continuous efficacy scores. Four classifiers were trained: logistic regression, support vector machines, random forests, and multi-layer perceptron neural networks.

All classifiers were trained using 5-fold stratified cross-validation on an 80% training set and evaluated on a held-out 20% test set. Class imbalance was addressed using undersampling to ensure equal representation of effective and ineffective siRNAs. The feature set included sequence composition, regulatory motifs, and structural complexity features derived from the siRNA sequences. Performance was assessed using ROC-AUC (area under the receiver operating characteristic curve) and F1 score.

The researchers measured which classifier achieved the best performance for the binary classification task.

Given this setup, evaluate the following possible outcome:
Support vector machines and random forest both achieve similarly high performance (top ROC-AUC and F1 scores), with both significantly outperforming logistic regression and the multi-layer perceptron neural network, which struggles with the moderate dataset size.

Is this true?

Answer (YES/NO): NO